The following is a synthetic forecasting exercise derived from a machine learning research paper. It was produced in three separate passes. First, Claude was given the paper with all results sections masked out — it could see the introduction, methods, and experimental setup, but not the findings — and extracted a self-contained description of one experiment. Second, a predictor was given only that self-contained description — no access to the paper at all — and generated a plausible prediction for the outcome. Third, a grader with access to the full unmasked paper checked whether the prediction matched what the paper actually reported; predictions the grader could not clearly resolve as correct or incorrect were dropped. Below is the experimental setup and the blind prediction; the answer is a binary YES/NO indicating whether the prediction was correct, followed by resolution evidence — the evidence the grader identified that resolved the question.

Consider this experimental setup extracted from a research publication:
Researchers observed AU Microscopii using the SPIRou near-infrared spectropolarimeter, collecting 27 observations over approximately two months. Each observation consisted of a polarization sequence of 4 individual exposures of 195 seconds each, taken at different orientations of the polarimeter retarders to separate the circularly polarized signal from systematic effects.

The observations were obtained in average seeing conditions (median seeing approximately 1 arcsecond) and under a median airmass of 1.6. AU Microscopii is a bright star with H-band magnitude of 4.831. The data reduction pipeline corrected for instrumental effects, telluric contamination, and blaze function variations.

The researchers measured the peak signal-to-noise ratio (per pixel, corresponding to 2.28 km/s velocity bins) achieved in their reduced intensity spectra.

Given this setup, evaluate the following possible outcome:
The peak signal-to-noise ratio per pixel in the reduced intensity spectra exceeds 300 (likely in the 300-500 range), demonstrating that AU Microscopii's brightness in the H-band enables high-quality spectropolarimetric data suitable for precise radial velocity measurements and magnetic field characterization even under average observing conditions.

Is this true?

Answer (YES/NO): NO